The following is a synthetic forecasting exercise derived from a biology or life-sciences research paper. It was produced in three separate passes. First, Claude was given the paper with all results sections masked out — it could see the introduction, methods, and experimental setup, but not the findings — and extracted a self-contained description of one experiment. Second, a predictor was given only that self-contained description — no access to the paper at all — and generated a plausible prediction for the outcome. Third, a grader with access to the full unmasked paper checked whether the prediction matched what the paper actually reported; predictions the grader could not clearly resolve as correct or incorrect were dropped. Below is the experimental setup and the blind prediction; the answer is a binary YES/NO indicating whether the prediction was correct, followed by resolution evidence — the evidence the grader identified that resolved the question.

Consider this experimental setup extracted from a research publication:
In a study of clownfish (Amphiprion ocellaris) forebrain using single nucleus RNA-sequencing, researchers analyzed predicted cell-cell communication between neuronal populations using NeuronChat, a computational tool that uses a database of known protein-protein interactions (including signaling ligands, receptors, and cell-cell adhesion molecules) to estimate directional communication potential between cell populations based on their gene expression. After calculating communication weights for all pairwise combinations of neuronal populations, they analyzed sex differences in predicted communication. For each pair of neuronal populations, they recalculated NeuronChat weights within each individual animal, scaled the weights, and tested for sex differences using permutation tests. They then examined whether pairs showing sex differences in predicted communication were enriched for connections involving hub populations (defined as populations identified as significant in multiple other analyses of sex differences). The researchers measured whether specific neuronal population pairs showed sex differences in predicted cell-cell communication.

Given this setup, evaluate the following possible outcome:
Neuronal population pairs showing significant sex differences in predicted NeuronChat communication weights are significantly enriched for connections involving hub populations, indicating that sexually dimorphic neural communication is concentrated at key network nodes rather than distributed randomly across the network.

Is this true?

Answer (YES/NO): YES